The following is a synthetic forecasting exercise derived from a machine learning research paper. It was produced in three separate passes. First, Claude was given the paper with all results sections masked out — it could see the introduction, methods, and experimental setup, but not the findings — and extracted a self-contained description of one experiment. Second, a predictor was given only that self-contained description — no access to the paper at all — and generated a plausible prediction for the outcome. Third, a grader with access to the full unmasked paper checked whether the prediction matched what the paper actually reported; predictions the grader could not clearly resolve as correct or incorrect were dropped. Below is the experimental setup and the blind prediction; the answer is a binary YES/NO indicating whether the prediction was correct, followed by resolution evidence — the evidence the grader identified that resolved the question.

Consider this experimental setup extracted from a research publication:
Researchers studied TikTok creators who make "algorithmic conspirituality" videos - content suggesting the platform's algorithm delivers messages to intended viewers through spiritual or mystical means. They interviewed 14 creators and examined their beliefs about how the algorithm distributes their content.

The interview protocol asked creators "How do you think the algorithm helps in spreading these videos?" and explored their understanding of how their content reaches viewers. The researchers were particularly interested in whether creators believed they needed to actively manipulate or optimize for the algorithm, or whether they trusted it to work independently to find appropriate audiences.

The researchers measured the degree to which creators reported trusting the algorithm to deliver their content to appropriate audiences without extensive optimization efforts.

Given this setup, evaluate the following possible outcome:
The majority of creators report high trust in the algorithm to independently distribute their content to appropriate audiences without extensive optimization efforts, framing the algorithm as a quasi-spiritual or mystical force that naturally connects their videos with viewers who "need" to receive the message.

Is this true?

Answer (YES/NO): YES